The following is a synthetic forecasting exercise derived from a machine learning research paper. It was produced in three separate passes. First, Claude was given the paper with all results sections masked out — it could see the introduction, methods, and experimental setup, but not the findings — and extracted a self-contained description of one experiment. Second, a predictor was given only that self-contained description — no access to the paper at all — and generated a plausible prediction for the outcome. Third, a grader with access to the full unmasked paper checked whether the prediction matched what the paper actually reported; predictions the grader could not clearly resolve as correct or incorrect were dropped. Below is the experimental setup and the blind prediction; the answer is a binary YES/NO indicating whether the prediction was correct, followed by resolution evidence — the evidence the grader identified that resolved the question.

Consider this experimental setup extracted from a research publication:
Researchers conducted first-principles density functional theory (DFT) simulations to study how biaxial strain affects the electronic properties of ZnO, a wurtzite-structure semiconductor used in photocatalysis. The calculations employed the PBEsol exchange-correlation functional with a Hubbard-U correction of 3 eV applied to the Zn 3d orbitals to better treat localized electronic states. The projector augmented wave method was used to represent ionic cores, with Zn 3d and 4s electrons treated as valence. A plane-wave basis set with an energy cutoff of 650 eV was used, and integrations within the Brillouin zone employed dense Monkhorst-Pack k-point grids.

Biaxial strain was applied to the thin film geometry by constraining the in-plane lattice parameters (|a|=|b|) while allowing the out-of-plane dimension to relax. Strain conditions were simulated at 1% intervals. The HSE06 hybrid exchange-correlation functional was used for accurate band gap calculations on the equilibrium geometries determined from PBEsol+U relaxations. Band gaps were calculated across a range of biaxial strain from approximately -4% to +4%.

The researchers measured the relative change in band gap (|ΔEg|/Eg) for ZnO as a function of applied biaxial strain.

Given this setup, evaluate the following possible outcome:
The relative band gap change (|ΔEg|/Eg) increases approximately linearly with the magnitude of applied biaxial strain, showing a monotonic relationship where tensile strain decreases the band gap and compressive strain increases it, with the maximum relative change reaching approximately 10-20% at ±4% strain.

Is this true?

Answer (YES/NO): NO